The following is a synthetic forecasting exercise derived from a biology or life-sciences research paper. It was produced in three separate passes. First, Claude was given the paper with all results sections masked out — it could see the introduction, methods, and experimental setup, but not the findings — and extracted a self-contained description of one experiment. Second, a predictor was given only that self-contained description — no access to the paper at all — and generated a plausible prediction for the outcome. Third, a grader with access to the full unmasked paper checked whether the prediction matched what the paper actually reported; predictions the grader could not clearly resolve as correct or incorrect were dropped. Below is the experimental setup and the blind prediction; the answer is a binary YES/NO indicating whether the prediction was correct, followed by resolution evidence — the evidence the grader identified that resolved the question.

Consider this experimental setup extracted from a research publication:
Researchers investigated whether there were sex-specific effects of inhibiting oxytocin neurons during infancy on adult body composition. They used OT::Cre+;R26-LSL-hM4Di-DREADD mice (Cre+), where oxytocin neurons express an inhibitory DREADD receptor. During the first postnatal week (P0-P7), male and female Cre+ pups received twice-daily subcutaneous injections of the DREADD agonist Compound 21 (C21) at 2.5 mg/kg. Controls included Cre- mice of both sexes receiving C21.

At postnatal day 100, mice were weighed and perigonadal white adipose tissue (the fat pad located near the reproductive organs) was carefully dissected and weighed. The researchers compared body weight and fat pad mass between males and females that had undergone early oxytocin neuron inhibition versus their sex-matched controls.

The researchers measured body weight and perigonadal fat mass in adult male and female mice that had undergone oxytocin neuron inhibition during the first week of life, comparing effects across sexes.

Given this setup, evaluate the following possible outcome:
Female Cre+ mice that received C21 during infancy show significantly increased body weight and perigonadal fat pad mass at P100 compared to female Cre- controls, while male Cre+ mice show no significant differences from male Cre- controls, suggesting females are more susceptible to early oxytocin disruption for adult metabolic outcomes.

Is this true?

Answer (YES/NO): NO